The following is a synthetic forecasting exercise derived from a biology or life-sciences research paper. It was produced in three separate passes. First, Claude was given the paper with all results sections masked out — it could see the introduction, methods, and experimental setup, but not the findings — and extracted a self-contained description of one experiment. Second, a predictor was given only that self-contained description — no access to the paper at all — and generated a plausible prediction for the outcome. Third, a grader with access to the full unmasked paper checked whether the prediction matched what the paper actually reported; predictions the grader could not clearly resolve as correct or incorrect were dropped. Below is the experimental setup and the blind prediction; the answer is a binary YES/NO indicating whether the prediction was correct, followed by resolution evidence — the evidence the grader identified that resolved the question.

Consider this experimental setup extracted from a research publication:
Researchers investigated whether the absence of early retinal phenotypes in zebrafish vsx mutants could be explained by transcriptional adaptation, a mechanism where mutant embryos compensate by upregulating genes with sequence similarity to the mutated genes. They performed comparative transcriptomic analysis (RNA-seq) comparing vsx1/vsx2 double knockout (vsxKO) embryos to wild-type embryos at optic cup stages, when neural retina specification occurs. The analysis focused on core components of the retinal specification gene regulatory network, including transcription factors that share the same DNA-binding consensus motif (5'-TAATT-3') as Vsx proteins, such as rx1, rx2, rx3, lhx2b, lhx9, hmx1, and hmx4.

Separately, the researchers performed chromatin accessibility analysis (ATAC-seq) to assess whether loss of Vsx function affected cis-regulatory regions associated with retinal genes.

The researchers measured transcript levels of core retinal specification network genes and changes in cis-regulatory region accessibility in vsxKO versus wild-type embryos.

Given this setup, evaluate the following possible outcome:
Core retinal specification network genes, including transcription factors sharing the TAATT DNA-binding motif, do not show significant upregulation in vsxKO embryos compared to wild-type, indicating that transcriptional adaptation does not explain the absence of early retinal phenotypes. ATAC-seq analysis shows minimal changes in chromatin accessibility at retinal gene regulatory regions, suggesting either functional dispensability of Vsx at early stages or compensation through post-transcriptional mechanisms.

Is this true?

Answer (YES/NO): NO